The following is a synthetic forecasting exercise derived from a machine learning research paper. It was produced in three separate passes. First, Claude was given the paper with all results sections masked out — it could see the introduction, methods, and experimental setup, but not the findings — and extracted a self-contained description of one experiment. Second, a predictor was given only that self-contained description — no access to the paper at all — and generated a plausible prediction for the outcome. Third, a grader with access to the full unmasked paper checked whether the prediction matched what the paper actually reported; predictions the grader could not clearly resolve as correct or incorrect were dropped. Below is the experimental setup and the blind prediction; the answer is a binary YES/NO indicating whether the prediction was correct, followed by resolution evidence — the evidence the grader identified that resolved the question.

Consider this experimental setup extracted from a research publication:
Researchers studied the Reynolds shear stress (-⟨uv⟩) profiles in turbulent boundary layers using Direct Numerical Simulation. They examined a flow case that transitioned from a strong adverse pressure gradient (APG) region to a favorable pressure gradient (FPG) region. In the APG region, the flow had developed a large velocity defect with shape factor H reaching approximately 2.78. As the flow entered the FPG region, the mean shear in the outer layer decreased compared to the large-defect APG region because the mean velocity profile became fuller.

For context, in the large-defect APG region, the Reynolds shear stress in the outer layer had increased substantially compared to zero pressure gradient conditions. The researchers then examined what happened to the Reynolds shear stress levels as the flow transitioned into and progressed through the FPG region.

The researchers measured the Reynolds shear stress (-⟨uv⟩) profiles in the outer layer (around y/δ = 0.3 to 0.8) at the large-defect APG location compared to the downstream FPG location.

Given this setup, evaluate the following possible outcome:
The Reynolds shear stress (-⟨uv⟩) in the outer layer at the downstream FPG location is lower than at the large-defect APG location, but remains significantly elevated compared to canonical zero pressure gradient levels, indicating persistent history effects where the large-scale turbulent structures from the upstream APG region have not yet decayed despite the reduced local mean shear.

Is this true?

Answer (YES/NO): NO